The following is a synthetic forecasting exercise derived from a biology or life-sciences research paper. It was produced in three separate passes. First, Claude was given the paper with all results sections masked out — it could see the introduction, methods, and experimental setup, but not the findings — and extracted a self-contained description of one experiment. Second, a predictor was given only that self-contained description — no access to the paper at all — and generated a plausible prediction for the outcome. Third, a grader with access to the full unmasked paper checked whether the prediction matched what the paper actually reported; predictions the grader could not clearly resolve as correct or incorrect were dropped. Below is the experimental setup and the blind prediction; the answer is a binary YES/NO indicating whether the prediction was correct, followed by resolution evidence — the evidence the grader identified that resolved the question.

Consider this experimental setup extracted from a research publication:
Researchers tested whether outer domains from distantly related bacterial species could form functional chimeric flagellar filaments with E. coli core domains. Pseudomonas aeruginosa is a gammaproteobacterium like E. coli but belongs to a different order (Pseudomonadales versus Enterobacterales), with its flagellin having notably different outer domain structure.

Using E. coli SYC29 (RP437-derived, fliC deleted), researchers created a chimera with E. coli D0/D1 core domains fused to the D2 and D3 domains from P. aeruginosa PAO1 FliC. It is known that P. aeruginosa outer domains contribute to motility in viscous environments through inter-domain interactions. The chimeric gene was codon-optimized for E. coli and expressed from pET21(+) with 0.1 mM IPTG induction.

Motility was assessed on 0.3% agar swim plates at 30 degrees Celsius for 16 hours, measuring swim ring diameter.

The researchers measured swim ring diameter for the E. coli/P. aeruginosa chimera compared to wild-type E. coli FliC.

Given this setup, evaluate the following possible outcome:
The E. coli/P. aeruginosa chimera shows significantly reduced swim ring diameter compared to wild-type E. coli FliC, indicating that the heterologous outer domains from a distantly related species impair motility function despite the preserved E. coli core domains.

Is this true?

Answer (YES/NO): NO